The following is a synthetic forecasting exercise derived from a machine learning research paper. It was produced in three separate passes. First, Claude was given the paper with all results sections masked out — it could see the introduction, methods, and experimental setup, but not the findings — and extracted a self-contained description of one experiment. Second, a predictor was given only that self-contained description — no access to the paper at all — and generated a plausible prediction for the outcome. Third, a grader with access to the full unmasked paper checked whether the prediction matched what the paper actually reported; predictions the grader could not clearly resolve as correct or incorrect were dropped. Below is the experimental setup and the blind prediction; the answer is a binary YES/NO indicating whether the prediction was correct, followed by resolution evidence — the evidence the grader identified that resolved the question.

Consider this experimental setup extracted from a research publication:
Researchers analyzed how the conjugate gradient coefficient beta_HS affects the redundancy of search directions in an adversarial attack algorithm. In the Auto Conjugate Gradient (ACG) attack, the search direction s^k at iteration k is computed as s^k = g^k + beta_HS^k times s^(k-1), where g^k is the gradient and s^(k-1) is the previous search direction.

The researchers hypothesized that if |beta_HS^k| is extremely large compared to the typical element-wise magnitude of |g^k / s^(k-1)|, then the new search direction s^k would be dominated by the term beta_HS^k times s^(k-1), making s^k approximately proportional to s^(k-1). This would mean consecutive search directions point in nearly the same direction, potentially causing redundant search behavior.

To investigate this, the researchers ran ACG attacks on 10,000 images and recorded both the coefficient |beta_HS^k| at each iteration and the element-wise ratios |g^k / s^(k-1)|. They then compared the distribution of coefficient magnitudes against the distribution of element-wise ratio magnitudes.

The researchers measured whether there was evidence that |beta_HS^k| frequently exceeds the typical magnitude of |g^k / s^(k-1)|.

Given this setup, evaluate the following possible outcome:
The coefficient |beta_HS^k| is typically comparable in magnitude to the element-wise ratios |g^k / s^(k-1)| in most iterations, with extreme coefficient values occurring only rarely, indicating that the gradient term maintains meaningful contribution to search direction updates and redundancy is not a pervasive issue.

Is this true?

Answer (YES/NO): NO